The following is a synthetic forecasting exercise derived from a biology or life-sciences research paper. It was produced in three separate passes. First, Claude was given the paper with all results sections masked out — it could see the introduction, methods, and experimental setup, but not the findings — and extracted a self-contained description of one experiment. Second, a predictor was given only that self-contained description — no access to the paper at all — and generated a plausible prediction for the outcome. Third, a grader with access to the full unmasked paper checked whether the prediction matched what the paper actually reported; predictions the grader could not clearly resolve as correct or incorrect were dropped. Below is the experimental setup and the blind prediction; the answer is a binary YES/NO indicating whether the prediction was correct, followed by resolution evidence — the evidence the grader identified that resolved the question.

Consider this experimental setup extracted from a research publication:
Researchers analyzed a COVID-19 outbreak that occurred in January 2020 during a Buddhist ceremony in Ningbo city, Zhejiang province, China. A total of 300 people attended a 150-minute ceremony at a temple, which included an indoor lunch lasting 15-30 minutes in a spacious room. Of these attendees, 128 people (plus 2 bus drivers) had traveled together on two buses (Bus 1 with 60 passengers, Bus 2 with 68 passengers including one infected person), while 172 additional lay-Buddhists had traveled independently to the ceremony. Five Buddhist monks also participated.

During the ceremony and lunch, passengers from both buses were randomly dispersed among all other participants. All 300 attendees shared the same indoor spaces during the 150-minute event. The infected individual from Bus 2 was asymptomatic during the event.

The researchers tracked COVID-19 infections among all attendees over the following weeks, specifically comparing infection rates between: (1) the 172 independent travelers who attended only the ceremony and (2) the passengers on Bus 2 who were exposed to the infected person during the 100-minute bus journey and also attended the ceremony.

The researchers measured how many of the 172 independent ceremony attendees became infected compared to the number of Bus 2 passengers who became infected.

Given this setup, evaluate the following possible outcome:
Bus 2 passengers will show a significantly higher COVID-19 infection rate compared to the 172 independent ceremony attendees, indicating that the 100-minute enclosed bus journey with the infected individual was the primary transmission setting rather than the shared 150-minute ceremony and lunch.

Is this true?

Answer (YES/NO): YES